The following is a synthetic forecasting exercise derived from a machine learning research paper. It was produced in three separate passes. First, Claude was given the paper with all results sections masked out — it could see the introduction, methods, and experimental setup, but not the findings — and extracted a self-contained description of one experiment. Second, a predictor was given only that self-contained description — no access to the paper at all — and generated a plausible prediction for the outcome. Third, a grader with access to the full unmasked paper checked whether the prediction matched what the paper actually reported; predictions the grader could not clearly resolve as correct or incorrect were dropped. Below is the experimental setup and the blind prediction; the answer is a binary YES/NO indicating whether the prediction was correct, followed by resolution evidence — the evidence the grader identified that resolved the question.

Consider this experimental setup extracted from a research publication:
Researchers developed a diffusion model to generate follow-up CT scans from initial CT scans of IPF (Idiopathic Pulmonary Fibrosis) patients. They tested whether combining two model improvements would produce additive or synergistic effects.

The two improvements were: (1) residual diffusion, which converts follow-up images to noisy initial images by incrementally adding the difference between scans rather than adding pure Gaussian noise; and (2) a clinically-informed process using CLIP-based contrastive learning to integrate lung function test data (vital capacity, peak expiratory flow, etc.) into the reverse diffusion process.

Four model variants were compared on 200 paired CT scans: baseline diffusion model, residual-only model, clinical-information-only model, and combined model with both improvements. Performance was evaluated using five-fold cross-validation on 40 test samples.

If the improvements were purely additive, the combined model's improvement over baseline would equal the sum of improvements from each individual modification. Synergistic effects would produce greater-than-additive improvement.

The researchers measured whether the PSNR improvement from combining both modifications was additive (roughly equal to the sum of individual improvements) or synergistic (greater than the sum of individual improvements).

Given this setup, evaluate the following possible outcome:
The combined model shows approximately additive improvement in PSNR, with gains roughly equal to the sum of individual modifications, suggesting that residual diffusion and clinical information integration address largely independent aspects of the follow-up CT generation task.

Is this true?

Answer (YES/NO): NO